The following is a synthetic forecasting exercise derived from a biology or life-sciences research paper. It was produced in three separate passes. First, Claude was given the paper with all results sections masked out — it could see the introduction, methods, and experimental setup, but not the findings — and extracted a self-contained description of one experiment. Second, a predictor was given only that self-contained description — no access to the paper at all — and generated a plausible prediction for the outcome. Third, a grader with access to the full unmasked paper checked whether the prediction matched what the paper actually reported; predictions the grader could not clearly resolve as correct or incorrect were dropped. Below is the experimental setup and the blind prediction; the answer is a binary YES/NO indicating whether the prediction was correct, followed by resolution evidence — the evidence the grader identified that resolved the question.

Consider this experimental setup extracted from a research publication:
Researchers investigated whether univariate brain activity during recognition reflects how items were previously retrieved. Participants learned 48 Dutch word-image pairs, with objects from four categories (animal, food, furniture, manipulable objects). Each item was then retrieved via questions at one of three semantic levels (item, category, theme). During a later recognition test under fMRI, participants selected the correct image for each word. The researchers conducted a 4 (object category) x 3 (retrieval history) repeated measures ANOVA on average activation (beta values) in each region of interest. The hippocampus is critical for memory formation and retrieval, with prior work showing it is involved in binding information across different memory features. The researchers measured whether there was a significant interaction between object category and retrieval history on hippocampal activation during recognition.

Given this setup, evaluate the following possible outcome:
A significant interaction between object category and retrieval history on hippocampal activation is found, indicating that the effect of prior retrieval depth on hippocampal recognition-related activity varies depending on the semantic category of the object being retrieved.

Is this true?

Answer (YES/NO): NO